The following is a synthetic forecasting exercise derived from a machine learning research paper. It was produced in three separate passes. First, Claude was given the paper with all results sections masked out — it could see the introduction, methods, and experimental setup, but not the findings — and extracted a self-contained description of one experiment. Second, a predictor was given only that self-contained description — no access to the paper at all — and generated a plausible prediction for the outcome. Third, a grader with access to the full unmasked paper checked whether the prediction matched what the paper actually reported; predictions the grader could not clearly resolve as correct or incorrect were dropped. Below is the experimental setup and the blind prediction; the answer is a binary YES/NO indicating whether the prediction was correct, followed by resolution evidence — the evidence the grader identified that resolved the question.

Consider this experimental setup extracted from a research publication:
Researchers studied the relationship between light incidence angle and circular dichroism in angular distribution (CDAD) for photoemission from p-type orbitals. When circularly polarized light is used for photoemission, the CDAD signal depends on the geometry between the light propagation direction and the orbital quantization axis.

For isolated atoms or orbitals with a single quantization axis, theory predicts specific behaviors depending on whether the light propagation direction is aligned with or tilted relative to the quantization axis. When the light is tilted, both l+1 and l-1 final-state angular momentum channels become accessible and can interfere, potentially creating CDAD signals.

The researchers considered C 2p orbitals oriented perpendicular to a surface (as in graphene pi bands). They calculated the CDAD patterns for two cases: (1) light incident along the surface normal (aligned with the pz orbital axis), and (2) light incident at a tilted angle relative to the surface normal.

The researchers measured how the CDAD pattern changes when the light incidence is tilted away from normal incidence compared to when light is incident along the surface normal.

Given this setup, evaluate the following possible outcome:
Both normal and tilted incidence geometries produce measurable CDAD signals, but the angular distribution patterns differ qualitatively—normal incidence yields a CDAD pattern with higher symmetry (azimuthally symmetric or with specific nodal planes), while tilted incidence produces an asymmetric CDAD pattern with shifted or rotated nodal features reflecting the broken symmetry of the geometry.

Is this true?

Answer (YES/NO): NO